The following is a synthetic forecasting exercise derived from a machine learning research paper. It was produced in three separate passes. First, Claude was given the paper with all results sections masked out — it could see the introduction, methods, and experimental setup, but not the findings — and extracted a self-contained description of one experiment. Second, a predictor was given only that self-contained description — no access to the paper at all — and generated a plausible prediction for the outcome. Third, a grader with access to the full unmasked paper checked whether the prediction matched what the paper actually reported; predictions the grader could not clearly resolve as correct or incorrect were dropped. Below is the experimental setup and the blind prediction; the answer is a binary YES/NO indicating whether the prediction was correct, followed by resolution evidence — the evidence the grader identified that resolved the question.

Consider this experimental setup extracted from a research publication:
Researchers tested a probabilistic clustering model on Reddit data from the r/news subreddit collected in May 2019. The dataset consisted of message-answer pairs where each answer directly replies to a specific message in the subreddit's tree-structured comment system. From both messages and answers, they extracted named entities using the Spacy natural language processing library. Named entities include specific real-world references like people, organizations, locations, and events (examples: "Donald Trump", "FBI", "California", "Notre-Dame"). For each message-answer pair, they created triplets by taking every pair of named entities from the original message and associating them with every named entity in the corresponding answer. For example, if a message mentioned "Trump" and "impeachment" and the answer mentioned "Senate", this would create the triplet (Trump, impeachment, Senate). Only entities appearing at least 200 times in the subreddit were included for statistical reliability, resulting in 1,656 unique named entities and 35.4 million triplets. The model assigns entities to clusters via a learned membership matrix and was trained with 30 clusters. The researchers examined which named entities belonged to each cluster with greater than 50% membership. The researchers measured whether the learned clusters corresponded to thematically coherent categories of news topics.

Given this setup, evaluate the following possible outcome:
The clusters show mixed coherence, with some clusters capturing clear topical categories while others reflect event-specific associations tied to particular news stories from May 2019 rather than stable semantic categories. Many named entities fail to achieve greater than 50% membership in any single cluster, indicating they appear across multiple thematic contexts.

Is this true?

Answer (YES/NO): YES